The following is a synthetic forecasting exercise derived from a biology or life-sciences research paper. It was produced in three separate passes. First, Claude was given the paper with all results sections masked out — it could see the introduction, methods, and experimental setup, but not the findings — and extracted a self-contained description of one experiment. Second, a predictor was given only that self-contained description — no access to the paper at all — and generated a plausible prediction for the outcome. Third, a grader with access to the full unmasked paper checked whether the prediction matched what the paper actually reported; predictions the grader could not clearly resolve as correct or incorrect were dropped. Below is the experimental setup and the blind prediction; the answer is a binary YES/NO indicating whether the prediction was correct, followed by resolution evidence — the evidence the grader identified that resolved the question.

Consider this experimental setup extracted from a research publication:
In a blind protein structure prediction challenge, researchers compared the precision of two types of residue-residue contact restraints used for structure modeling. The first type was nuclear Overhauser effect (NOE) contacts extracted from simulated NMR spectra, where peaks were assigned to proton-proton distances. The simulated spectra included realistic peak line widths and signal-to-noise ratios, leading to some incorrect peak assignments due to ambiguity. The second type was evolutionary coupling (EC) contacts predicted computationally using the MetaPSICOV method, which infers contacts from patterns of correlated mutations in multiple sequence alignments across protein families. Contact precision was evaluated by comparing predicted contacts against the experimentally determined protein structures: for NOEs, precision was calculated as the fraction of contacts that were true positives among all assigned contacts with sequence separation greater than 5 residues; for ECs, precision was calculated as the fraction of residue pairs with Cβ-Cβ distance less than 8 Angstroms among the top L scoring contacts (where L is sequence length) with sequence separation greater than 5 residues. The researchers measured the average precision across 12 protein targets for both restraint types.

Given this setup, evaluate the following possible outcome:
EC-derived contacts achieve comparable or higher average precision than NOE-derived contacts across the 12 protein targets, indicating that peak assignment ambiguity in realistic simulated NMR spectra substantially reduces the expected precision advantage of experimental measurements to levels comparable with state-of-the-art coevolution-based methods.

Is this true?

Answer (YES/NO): YES